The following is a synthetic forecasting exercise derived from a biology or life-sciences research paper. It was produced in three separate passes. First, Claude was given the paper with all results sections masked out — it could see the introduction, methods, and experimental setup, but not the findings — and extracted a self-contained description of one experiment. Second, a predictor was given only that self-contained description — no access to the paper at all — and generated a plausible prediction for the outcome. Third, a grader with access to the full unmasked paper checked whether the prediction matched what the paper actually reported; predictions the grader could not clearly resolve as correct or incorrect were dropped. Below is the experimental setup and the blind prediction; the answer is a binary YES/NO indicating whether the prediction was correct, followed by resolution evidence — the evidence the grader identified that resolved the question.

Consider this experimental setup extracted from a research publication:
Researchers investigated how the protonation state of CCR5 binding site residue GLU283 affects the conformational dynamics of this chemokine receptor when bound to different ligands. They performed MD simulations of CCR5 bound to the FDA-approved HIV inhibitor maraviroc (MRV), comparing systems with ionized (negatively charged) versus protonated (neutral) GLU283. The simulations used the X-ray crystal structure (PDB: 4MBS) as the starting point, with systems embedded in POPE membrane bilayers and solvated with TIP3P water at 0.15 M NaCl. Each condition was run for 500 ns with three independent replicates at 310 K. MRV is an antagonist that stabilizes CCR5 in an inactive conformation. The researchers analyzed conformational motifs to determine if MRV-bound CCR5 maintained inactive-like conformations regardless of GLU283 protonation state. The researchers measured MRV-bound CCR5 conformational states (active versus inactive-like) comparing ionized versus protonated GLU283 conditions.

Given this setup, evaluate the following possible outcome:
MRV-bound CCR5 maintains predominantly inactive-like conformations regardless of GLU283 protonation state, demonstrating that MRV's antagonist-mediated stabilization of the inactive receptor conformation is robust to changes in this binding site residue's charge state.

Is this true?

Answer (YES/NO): YES